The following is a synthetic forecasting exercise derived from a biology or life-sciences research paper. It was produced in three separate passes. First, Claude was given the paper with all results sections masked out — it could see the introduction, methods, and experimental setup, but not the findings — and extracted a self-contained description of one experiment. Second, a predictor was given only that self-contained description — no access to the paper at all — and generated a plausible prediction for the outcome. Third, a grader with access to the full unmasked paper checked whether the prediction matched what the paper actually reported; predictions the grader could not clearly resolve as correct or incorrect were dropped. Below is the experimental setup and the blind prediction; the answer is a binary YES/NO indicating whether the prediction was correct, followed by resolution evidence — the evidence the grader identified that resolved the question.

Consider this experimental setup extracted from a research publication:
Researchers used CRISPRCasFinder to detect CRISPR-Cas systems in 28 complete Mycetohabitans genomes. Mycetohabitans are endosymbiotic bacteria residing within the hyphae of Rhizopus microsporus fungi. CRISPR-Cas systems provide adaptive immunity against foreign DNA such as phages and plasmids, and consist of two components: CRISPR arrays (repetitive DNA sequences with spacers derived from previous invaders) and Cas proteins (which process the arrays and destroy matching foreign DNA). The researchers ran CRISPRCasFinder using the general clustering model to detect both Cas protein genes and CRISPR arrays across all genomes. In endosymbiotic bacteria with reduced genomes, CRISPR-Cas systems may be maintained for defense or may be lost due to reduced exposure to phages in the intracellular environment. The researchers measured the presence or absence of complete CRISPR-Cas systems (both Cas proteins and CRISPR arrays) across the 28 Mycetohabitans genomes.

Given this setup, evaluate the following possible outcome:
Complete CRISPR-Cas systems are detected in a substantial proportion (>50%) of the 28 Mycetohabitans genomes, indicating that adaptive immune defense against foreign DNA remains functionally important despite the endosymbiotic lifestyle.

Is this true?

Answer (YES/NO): NO